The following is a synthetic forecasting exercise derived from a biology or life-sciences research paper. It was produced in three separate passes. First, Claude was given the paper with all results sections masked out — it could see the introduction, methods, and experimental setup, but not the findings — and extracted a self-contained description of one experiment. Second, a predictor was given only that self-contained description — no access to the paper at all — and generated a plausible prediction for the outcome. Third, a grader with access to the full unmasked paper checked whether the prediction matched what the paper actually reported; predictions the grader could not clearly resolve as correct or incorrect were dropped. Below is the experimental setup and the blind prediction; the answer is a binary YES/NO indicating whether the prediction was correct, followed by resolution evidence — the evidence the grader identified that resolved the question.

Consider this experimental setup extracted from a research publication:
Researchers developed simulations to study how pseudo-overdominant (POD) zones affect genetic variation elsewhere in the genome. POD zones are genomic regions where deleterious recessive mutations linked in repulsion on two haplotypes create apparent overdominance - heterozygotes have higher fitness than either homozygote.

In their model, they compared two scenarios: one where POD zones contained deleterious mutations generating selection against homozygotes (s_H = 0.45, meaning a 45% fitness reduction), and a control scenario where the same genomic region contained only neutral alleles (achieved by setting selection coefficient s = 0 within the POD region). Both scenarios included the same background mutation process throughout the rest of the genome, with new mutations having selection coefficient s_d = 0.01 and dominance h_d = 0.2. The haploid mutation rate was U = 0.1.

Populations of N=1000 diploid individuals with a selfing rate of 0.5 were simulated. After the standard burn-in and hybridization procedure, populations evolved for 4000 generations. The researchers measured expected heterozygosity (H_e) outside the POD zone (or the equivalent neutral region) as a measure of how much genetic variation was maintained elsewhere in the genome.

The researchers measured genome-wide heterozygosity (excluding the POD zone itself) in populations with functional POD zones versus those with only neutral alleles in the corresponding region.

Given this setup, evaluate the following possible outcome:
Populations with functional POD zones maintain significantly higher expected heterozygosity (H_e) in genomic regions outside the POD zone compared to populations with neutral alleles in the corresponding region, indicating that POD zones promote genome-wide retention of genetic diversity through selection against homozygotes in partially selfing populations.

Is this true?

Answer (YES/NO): NO